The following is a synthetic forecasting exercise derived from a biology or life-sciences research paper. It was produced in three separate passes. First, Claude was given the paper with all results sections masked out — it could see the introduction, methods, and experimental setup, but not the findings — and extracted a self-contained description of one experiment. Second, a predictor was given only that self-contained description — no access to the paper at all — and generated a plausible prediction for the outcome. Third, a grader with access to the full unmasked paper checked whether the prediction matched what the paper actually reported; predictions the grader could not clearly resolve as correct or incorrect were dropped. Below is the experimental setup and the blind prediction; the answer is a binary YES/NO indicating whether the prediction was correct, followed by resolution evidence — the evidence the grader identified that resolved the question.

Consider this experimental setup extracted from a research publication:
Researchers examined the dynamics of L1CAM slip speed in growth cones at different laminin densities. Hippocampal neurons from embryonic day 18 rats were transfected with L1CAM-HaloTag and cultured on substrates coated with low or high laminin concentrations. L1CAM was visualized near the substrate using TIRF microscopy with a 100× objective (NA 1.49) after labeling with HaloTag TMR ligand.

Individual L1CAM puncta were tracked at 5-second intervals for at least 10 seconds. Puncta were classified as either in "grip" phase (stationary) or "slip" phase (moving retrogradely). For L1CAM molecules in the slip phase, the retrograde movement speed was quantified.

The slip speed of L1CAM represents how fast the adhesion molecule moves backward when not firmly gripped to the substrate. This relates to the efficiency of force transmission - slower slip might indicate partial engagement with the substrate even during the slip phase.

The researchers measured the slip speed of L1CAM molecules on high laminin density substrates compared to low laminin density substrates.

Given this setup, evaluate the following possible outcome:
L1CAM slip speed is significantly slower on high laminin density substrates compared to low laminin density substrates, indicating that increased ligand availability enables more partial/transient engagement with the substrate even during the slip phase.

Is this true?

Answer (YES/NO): YES